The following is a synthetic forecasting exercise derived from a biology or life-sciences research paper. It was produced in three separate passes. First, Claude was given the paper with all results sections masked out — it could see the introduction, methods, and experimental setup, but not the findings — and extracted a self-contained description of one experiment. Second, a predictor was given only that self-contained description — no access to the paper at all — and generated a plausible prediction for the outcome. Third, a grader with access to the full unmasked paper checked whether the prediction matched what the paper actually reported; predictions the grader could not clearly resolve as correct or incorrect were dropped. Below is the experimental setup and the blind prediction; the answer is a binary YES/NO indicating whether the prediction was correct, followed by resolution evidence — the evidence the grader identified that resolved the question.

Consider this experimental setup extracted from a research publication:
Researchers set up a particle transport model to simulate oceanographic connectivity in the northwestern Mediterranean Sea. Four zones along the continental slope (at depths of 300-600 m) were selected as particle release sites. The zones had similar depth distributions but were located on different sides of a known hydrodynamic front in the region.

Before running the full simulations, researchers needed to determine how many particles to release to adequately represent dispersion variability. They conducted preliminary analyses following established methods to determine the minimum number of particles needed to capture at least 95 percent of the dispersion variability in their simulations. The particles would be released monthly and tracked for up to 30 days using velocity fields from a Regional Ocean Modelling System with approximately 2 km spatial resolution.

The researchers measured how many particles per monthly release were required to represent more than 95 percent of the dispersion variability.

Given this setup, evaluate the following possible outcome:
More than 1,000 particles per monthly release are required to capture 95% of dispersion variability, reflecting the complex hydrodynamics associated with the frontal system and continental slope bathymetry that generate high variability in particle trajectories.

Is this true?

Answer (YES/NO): YES